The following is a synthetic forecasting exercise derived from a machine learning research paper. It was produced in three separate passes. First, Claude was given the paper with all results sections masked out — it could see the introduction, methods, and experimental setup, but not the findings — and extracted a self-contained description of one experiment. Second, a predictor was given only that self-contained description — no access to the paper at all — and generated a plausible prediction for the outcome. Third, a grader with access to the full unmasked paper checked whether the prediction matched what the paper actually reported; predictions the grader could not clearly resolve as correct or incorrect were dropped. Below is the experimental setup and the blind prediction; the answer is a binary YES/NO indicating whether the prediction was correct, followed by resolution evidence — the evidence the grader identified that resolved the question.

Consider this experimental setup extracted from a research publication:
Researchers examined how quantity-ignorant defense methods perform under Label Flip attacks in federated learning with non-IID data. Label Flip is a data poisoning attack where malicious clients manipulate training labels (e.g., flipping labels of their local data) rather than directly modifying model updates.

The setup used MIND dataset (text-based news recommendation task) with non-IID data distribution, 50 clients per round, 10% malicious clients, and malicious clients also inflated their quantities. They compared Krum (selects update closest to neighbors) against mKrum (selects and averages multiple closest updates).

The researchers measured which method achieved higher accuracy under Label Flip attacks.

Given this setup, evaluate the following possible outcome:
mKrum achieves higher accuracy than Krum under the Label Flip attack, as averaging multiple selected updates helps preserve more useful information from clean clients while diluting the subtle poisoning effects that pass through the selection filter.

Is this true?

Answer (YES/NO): YES